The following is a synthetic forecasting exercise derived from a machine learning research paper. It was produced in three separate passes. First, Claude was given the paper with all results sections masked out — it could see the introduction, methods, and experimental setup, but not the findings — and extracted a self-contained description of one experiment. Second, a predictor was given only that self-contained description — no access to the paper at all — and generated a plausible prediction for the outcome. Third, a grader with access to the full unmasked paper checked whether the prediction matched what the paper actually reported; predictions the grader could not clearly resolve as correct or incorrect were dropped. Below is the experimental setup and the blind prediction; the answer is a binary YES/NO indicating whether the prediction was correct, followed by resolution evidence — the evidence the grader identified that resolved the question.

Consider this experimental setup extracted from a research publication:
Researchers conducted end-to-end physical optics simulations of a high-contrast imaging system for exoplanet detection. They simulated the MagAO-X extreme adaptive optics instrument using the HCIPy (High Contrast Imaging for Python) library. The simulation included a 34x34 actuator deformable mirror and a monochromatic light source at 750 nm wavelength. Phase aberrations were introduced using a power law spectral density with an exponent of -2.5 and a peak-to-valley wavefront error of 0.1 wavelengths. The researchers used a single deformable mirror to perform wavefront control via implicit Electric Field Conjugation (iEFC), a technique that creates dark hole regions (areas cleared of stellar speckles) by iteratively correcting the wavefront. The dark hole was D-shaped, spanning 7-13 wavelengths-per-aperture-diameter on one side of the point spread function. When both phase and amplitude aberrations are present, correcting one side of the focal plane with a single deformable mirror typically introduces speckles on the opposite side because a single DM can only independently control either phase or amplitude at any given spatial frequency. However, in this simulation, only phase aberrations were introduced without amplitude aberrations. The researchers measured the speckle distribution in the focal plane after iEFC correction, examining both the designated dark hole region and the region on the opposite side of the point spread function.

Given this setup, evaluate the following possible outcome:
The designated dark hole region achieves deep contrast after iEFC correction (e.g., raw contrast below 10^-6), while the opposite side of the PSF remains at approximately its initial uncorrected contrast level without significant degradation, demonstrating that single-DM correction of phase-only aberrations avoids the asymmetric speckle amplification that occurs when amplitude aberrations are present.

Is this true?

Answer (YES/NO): NO